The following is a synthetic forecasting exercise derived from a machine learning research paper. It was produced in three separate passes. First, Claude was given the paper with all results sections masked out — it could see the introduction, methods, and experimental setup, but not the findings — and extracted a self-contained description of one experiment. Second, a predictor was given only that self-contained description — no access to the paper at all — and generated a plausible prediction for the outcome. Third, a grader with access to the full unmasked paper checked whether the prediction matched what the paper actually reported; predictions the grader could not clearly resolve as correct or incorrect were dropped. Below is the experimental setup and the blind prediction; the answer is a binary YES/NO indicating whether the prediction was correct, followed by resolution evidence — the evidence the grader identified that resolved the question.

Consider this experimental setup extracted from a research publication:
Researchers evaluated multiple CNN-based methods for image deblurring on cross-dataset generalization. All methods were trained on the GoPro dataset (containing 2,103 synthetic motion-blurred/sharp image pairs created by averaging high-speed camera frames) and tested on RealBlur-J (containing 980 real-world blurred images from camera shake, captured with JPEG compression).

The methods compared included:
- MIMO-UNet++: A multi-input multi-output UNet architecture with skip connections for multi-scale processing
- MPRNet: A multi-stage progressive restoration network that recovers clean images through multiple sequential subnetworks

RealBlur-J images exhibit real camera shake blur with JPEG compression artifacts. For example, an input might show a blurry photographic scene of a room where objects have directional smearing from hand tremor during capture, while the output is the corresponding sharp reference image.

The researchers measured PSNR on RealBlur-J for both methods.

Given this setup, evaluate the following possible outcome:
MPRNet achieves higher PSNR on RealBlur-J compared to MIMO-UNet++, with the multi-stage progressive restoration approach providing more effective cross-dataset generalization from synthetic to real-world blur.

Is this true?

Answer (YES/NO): YES